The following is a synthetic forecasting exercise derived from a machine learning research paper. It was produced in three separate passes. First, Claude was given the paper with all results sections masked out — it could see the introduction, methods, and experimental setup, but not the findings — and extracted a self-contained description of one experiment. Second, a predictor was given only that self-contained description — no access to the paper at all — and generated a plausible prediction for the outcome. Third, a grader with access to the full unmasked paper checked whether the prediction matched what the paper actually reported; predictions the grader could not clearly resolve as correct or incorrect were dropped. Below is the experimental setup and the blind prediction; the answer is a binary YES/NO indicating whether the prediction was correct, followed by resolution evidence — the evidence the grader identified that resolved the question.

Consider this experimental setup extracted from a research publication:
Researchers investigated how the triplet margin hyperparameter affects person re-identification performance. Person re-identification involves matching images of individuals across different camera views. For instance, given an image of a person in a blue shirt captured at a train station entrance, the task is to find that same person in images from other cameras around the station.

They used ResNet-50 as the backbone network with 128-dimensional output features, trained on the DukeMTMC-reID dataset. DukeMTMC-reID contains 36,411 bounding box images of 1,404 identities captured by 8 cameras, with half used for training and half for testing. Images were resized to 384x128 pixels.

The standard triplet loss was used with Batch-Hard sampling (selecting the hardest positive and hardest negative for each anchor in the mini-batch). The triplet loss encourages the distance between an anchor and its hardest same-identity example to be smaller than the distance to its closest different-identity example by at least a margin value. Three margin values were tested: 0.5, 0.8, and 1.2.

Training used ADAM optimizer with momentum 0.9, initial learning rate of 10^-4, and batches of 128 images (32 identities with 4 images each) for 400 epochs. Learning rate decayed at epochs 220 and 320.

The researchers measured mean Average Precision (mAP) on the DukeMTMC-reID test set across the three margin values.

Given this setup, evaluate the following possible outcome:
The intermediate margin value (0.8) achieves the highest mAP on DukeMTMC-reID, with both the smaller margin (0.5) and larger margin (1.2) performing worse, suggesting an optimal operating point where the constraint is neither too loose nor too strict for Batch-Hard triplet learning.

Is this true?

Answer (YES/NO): YES